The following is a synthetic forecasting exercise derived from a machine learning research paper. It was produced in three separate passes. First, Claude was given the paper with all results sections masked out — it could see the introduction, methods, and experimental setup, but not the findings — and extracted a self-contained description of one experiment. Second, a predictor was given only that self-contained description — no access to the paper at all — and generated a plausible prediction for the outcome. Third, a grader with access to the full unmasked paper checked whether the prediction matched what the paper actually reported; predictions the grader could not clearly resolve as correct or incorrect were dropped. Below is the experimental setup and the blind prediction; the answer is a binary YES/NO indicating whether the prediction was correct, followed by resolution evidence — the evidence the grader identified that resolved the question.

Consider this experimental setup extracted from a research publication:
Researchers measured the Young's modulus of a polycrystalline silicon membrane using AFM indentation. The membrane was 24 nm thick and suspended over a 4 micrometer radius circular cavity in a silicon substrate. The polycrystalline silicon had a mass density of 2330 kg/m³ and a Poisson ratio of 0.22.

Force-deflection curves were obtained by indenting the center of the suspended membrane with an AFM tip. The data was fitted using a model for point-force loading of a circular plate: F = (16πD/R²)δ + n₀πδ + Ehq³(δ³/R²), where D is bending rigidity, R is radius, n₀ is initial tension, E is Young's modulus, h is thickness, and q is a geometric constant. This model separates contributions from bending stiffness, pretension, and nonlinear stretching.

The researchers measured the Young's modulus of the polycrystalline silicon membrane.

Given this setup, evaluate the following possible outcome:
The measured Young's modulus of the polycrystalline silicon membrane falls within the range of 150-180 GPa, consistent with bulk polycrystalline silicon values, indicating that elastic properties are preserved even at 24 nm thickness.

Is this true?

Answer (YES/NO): NO